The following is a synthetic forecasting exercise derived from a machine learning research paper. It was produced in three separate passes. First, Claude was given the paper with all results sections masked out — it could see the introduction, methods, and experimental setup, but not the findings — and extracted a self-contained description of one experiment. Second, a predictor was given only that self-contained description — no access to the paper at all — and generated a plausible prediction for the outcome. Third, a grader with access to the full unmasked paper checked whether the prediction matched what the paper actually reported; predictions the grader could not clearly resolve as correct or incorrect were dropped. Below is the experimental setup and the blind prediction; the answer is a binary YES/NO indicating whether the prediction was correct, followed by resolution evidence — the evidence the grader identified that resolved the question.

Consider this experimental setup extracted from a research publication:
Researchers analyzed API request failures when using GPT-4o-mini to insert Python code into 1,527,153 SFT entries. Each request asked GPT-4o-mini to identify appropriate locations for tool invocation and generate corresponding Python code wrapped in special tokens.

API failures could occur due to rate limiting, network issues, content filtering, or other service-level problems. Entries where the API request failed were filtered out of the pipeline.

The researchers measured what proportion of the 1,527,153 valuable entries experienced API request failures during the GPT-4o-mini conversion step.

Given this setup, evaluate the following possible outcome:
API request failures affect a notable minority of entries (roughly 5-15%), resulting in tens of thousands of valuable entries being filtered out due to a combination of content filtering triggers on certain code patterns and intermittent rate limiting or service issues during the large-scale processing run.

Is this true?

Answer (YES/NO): NO